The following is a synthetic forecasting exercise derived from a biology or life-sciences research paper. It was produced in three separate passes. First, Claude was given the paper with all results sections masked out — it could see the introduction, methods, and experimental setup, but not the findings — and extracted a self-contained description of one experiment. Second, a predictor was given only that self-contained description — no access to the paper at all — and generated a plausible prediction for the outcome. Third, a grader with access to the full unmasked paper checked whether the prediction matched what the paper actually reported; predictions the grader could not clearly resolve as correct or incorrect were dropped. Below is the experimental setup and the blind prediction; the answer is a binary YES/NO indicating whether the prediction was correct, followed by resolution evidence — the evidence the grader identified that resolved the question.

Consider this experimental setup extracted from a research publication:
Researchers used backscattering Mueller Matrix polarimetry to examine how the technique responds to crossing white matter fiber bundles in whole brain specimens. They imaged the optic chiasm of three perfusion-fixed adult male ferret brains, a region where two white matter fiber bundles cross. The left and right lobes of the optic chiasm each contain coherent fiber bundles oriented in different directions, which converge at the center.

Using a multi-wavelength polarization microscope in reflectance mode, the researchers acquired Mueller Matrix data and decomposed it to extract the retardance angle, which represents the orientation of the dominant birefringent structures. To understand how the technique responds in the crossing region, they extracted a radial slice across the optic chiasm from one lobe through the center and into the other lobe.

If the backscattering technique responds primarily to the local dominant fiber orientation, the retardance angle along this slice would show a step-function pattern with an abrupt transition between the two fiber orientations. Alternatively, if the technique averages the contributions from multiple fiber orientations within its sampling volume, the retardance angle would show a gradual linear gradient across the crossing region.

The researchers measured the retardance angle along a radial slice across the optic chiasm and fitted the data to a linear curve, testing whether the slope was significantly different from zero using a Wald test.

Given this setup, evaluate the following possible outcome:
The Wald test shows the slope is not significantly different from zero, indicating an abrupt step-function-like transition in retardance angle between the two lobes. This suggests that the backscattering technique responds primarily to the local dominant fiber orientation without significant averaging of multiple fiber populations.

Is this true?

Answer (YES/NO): NO